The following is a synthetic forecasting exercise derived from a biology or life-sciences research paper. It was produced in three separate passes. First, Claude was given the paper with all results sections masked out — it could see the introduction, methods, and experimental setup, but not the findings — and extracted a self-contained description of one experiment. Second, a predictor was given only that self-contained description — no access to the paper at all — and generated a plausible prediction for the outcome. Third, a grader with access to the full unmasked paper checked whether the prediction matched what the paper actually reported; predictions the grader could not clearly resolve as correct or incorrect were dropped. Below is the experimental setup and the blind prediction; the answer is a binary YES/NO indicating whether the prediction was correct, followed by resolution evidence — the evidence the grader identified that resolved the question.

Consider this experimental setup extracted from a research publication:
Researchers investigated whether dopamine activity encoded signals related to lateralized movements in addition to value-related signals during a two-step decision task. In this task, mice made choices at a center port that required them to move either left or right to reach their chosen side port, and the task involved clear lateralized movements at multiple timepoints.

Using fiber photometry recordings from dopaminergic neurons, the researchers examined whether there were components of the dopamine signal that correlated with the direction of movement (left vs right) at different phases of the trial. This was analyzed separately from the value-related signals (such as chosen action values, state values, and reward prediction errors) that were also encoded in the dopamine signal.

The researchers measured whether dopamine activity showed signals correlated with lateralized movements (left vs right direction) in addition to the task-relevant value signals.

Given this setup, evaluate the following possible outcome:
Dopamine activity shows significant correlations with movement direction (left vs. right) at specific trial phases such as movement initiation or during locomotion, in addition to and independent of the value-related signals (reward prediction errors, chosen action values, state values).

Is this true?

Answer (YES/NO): YES